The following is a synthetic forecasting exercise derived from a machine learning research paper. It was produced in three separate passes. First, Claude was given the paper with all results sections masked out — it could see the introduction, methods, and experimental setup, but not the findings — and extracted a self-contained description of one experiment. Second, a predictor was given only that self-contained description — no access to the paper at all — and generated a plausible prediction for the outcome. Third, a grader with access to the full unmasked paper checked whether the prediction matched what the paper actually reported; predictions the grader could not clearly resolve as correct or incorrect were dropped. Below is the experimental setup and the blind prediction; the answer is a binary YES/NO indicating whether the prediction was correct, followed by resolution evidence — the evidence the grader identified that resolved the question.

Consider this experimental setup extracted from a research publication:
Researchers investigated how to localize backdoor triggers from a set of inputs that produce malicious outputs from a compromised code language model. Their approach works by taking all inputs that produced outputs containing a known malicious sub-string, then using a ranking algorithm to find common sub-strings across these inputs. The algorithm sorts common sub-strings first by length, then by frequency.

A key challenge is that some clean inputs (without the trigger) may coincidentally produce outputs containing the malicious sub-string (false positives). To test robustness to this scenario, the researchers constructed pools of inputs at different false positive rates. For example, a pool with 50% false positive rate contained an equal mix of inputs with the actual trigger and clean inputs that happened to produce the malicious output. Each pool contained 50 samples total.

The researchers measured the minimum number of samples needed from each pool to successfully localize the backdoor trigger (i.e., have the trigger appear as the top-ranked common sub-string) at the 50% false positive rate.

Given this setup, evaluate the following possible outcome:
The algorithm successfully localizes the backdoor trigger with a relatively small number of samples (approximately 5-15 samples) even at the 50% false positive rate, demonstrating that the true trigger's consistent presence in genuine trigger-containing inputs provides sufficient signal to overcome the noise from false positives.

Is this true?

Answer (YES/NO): NO